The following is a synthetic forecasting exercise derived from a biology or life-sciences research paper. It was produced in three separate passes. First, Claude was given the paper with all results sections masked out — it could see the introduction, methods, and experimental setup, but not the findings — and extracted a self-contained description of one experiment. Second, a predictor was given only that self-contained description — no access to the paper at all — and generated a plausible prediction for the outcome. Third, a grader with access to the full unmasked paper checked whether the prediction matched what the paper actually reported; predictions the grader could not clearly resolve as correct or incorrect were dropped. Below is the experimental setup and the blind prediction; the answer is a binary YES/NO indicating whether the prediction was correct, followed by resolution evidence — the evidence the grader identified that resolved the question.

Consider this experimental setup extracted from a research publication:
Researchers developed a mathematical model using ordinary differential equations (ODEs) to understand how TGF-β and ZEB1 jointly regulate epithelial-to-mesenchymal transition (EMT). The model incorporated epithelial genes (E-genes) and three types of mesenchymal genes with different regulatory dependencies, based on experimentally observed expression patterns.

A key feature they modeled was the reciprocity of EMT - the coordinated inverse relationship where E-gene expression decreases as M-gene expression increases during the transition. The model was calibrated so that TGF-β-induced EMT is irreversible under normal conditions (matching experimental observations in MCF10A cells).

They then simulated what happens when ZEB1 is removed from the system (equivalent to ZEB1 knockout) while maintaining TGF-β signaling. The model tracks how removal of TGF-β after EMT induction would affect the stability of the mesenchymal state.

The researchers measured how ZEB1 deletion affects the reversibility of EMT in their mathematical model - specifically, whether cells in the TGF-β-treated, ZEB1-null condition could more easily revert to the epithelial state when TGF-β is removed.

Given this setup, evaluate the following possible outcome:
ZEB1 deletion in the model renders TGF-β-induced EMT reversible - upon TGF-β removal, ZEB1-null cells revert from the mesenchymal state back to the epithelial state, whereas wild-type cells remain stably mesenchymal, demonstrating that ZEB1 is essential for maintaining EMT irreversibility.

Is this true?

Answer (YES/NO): YES